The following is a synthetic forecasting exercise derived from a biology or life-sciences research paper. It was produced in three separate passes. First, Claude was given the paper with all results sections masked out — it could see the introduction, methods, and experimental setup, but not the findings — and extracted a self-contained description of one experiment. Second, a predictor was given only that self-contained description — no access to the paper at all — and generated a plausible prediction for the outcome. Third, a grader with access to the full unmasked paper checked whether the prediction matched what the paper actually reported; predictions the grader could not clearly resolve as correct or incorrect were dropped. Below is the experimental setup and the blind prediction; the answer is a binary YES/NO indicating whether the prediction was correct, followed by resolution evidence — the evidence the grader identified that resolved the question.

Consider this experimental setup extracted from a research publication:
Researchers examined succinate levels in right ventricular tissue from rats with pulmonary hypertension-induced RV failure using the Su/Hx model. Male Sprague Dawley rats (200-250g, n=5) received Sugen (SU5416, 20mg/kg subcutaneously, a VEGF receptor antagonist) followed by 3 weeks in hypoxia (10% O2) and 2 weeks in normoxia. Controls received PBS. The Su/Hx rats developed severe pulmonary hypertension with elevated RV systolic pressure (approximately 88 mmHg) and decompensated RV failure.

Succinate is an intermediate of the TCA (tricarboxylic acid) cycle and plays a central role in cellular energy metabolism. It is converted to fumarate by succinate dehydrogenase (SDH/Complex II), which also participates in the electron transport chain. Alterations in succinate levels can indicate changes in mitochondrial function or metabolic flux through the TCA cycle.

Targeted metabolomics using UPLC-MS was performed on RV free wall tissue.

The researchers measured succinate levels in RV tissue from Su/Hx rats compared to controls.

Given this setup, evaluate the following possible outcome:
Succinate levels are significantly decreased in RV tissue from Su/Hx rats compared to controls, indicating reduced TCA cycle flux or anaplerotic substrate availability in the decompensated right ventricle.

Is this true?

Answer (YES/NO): YES